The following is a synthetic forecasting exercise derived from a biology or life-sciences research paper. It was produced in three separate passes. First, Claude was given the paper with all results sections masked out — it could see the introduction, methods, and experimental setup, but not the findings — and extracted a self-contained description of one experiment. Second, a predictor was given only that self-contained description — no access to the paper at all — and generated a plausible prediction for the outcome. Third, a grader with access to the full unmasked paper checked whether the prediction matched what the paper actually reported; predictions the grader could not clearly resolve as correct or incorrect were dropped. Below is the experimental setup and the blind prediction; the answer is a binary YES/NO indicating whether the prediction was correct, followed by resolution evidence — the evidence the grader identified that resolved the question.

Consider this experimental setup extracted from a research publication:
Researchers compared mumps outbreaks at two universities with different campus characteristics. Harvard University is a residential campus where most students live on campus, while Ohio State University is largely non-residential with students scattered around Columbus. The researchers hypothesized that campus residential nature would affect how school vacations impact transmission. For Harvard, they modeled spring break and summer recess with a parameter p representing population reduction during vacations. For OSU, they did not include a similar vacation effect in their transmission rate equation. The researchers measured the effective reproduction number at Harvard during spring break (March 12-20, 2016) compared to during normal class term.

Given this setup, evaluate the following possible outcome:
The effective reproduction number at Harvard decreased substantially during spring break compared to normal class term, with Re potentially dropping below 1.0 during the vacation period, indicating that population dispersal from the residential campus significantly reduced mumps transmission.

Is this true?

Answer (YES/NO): YES